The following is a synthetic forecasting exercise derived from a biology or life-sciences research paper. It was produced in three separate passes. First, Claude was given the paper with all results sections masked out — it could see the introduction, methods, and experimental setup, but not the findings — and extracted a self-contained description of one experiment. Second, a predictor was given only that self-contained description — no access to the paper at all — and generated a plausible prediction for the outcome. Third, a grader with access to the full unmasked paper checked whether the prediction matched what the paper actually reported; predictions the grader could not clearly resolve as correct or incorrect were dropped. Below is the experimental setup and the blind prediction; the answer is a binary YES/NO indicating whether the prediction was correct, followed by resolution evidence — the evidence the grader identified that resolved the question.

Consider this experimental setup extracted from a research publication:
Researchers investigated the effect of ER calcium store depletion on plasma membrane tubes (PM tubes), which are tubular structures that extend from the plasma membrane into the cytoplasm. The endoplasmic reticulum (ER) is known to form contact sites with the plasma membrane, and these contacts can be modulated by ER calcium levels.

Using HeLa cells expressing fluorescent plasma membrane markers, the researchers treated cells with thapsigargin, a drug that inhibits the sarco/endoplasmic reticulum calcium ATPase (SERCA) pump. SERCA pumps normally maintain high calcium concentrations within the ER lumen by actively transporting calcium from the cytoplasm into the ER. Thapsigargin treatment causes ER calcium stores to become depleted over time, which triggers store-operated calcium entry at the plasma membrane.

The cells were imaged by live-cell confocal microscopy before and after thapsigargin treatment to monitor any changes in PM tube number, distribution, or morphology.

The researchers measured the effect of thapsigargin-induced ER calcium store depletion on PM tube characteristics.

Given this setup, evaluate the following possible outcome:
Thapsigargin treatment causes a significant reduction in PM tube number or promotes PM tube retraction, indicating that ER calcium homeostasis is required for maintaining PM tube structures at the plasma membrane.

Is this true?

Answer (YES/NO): NO